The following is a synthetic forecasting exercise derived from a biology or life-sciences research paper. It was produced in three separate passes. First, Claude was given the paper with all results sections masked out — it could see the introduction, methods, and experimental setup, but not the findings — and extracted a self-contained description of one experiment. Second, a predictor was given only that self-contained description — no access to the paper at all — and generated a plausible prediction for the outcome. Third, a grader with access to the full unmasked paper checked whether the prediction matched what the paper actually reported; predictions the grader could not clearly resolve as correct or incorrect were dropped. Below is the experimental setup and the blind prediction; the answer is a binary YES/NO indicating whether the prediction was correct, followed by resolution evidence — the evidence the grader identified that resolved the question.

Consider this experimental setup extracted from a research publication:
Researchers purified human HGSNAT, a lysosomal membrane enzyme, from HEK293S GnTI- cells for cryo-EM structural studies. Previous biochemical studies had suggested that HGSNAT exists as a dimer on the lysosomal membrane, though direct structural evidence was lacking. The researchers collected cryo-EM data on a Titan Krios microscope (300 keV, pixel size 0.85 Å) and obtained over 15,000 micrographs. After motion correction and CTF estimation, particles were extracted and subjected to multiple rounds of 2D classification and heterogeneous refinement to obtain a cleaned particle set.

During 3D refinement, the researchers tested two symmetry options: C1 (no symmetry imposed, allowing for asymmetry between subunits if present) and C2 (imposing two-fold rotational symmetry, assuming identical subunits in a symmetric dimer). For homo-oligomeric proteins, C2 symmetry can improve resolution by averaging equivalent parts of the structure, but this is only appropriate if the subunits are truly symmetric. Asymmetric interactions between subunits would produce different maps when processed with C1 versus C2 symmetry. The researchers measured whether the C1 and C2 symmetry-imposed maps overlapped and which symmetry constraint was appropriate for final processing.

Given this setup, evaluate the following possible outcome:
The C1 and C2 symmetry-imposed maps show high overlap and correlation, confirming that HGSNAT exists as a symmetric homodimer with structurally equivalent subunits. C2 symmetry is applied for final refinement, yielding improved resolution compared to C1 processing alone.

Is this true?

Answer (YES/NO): NO